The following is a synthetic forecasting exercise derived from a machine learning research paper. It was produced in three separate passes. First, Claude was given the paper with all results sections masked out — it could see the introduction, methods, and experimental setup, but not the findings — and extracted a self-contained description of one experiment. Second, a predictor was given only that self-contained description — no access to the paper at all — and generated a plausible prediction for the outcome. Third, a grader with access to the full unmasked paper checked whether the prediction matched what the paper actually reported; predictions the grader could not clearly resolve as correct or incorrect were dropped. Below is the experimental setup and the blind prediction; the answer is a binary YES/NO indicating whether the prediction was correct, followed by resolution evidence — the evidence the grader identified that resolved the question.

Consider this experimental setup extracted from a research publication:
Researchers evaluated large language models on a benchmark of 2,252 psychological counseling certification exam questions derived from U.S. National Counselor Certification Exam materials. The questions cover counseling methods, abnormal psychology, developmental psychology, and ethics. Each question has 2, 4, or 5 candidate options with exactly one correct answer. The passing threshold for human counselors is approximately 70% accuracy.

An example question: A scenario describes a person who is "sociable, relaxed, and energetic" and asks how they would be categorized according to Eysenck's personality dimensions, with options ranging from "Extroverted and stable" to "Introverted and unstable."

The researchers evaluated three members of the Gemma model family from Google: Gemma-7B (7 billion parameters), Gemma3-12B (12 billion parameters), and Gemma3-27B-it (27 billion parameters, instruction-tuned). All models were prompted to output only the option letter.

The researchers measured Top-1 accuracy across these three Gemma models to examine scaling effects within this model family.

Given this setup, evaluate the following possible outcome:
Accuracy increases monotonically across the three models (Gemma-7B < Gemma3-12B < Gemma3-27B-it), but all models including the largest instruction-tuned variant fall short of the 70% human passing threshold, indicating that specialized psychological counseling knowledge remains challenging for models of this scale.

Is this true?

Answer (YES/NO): NO